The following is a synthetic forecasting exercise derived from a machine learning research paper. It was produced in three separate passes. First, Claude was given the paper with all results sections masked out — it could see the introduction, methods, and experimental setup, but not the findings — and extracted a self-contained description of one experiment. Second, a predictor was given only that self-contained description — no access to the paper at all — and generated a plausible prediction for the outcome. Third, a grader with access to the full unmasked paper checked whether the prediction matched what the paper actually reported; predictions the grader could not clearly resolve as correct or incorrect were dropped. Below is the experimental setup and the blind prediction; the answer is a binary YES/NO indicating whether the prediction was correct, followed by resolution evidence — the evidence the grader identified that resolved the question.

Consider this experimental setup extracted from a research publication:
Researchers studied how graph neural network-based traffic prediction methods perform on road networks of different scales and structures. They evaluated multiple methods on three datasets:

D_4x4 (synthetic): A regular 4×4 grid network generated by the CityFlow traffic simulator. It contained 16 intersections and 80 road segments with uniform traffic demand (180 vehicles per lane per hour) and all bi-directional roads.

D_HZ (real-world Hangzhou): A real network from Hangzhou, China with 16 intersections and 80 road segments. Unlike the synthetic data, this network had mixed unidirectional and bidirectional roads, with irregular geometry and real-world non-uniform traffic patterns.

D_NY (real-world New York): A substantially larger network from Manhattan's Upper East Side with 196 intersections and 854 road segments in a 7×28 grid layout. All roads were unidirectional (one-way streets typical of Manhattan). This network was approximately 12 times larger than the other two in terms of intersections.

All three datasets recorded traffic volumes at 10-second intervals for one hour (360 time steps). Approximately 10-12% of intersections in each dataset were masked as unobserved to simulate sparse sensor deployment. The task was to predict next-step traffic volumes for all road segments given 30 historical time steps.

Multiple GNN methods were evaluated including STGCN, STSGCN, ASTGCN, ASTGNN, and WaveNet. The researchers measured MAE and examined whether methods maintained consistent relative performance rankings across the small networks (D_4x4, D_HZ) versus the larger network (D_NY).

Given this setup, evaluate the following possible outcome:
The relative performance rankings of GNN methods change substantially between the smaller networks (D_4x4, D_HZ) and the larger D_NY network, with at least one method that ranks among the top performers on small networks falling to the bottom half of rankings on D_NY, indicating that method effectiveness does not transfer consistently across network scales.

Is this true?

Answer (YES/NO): NO